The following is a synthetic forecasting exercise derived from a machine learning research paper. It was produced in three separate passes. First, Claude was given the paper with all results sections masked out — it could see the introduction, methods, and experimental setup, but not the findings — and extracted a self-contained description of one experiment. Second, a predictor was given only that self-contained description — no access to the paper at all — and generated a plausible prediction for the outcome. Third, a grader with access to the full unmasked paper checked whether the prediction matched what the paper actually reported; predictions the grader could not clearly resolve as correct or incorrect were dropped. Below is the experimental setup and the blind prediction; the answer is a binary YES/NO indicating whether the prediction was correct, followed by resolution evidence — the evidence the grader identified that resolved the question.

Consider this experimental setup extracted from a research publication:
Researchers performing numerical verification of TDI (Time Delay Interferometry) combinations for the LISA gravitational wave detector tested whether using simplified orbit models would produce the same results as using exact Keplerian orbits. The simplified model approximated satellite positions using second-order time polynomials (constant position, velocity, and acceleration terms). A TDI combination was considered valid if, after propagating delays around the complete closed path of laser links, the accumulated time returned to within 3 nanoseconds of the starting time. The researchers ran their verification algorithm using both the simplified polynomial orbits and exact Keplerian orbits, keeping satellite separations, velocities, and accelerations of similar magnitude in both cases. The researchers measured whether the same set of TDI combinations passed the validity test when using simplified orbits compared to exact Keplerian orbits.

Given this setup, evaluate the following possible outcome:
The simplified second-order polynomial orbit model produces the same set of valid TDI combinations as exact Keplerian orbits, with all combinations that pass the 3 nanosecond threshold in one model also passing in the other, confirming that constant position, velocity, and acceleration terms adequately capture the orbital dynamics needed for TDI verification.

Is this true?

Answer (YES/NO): YES